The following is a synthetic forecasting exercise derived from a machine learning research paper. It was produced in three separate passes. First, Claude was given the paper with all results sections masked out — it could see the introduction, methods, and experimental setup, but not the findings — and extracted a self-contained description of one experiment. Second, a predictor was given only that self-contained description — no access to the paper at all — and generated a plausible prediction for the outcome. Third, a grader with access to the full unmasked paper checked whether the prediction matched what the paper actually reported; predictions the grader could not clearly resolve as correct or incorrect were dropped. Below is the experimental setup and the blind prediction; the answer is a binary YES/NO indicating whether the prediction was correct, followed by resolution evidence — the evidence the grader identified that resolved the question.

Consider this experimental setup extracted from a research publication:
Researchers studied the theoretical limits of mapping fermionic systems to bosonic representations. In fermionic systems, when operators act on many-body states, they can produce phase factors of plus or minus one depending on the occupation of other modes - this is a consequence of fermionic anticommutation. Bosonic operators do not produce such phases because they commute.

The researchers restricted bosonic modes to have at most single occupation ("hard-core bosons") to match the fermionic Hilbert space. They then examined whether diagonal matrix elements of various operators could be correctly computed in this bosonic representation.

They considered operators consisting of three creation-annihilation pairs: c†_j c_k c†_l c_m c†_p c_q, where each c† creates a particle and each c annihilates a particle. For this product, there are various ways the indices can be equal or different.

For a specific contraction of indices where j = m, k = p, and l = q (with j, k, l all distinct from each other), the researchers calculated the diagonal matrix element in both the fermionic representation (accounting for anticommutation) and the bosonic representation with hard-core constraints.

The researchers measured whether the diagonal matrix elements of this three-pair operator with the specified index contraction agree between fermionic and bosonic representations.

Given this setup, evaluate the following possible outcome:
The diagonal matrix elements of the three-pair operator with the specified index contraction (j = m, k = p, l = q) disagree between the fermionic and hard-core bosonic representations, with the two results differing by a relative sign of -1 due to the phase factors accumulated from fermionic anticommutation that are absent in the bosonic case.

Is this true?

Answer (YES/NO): YES